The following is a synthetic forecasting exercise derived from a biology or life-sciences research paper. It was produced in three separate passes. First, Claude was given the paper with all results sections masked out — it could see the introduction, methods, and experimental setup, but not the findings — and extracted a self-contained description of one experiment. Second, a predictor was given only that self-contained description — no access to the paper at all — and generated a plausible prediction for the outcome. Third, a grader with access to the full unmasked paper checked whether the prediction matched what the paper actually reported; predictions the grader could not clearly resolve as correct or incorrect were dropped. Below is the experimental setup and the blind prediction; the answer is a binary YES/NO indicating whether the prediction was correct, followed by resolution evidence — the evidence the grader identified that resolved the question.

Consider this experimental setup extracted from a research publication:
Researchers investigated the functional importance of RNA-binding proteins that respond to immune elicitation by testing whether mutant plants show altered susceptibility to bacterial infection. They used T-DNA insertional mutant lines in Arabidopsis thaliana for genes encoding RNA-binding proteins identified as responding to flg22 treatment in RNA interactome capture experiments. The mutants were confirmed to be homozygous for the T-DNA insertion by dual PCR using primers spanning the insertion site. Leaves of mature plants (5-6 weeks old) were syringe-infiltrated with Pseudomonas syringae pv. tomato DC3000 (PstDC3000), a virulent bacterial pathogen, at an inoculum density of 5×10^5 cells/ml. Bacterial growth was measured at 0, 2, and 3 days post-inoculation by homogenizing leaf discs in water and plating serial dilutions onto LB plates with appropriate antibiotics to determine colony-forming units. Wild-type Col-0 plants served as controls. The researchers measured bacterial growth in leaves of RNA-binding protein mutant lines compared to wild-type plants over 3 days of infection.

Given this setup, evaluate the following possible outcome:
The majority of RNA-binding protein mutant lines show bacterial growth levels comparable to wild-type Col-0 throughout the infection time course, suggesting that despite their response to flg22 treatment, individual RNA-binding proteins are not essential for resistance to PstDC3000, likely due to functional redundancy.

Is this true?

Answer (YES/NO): NO